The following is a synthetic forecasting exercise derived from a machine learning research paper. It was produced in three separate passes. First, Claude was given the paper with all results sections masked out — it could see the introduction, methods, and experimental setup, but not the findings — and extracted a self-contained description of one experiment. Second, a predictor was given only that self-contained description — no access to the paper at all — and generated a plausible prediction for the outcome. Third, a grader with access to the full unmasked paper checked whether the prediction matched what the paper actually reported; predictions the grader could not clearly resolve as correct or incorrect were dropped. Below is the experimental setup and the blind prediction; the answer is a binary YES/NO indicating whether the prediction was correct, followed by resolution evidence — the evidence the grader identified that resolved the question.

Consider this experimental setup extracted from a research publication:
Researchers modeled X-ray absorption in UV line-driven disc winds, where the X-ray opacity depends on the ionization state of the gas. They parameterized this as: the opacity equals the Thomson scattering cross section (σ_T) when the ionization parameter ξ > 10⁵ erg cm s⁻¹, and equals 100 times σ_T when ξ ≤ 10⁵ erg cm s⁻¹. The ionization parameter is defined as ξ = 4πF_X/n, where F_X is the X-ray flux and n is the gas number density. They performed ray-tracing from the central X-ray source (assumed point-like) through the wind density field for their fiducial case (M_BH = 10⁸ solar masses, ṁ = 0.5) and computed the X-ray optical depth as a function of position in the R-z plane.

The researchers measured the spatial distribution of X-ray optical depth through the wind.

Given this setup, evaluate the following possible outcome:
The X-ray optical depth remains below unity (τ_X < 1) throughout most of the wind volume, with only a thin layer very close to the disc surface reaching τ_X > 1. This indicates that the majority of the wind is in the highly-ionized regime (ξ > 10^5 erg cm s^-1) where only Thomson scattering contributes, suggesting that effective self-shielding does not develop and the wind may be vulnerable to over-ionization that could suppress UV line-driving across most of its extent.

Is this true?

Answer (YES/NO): NO